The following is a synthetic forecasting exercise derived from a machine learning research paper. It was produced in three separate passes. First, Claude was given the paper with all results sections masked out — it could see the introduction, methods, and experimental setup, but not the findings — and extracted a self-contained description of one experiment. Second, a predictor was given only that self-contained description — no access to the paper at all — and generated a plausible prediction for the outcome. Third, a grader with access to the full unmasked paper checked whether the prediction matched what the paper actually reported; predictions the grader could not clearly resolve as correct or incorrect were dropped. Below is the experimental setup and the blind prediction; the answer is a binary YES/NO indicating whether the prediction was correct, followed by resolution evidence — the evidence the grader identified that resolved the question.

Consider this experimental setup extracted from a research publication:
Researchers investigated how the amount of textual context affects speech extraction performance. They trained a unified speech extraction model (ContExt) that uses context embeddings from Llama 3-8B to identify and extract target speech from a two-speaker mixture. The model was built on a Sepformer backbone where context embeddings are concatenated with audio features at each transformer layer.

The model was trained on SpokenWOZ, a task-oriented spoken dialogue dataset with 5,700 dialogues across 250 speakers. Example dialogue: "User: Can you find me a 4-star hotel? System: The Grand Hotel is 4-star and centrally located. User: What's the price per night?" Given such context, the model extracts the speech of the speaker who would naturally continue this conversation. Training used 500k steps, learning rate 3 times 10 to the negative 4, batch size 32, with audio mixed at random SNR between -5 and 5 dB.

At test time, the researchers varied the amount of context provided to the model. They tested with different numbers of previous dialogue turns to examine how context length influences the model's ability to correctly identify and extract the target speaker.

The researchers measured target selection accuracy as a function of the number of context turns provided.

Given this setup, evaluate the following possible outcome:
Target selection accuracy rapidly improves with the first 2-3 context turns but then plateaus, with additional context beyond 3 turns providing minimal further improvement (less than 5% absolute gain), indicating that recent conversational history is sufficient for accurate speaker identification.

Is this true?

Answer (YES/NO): NO